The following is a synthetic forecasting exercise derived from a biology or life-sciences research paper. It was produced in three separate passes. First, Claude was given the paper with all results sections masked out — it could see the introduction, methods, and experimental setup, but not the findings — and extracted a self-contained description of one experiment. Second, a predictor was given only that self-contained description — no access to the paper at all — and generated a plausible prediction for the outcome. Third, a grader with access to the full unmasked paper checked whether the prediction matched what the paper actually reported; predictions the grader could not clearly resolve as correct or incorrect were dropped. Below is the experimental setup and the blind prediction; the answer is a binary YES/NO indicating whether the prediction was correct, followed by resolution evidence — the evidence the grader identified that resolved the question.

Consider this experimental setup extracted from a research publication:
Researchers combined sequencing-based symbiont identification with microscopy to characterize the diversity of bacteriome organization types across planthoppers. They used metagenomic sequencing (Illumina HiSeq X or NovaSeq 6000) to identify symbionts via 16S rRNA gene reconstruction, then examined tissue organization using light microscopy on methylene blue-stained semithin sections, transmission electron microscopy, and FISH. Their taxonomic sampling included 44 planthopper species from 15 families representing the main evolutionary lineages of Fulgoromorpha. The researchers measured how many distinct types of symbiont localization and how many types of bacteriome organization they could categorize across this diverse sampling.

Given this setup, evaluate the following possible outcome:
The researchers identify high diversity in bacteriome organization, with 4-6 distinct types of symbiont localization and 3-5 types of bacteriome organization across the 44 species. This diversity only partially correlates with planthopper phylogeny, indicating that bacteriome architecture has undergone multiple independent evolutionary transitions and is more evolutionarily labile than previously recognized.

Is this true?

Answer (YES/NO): NO